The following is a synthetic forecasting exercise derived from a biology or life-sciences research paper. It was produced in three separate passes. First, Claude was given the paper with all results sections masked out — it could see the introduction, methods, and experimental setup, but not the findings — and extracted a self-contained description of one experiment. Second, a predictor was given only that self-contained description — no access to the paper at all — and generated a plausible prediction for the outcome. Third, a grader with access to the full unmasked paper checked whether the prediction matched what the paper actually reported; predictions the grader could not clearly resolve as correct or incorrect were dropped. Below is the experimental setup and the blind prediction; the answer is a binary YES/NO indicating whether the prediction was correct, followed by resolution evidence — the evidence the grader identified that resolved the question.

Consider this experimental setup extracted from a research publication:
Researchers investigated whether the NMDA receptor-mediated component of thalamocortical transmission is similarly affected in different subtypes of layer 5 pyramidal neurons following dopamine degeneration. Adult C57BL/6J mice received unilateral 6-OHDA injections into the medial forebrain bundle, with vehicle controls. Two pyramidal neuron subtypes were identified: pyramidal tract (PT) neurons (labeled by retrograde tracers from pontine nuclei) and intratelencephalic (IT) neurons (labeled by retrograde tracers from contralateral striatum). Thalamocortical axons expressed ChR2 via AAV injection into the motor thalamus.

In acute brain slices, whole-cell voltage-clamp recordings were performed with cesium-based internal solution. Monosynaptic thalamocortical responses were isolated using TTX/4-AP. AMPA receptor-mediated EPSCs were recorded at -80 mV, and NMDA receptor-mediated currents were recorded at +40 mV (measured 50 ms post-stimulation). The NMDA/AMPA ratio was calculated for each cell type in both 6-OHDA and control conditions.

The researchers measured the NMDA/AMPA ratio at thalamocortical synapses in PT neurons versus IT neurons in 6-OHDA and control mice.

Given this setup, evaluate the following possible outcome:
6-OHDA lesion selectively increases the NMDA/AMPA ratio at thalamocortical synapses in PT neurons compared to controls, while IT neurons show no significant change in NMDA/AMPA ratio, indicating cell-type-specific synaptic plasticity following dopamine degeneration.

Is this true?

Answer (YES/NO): NO